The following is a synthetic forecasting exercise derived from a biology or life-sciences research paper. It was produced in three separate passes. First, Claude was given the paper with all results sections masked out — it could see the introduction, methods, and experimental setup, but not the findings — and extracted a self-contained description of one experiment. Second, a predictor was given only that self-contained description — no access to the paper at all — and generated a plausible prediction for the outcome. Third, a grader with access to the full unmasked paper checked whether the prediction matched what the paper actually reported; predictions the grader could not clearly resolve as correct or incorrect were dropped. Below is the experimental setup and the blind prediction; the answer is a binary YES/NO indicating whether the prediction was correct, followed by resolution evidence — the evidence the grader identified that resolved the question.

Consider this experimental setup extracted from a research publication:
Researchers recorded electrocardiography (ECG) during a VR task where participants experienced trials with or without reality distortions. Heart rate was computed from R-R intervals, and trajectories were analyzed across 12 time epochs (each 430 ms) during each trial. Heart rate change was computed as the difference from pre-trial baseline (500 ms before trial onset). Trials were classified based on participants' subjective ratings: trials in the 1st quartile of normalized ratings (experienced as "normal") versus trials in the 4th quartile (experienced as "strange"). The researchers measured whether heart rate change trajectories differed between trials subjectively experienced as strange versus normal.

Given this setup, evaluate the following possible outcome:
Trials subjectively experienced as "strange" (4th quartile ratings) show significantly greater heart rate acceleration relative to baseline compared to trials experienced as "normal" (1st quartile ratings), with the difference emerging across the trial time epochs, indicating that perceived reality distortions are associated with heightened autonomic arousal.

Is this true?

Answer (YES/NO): NO